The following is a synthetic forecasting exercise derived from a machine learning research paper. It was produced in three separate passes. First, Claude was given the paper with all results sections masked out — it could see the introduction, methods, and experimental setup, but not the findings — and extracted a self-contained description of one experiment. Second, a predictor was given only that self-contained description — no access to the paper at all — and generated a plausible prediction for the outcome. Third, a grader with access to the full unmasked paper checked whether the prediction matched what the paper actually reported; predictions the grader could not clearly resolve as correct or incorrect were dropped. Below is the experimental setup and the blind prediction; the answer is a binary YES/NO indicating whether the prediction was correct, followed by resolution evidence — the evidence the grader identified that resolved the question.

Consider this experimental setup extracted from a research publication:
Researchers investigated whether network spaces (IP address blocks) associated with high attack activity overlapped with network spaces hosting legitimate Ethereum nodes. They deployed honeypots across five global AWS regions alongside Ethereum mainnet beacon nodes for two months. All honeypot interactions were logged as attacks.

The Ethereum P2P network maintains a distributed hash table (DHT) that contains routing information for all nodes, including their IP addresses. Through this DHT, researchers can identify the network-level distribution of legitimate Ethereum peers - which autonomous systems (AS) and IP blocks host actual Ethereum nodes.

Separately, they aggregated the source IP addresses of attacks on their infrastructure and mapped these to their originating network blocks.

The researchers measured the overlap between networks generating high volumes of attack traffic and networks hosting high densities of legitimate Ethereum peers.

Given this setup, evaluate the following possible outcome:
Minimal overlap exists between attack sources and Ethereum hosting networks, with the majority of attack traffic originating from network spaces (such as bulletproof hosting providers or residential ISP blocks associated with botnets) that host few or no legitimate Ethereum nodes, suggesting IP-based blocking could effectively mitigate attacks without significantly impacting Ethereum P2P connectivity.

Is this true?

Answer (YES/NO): YES